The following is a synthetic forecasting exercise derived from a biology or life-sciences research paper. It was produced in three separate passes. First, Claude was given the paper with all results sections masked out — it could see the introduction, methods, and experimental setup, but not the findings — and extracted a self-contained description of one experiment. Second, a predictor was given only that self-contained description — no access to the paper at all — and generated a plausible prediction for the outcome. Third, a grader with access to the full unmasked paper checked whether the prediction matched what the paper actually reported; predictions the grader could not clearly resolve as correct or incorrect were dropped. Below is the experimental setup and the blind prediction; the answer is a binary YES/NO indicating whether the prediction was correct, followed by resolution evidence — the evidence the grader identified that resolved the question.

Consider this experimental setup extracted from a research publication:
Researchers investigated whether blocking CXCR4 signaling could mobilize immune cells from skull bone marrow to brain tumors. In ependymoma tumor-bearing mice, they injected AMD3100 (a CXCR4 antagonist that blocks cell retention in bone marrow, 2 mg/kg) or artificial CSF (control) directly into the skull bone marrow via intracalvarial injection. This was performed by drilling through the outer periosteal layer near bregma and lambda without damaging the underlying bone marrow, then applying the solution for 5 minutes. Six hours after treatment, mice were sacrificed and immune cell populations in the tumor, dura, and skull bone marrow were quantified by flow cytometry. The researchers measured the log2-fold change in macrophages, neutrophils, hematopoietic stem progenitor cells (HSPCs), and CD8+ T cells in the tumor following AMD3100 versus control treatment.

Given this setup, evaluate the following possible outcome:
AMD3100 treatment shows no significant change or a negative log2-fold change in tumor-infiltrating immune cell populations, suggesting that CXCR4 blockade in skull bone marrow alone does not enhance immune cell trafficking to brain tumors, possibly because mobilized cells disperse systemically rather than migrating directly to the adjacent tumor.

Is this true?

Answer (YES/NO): NO